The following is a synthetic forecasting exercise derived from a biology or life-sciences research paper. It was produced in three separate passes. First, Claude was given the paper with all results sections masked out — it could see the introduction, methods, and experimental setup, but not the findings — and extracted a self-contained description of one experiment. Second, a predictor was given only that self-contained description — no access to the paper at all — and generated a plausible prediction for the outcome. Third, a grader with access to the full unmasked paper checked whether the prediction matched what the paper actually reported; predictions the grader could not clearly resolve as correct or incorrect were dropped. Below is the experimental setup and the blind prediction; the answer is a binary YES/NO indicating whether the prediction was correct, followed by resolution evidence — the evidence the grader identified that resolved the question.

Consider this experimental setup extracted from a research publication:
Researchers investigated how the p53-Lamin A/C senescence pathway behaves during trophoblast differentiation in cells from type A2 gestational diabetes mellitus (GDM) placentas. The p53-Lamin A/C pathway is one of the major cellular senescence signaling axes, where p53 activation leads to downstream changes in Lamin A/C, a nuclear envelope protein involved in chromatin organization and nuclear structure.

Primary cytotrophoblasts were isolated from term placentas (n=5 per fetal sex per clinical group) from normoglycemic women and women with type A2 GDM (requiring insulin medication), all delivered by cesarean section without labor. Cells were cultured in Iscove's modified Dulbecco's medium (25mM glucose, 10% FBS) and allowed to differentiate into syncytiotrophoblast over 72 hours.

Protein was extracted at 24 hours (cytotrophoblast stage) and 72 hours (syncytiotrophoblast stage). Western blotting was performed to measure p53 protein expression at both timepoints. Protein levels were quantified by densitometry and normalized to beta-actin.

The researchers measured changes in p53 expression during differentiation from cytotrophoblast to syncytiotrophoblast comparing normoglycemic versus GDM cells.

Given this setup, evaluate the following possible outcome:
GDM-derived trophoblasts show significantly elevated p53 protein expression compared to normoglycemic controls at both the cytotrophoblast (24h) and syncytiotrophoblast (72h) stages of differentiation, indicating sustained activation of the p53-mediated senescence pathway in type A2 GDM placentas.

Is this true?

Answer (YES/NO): NO